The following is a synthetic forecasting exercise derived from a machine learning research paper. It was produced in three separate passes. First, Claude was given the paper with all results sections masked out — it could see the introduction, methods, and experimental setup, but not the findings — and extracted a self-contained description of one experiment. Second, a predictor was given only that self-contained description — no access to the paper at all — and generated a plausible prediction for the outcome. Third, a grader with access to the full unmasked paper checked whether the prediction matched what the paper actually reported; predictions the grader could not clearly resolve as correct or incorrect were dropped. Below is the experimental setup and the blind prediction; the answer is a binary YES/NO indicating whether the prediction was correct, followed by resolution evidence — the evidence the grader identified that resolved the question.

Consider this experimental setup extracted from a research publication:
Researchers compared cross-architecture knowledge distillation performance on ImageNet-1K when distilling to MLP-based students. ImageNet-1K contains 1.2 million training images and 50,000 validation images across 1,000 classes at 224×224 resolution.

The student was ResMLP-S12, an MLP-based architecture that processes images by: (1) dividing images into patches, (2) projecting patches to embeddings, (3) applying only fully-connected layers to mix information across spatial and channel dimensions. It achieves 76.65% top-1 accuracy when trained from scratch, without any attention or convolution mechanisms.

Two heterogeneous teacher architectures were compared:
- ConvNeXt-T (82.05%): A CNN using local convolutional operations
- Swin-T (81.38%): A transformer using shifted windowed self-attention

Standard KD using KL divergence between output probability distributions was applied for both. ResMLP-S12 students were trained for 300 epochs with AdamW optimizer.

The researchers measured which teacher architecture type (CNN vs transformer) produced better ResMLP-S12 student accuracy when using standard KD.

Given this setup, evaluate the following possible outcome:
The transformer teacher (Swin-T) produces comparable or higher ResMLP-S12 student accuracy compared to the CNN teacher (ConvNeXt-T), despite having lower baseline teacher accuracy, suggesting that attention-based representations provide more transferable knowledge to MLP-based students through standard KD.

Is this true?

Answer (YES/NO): NO